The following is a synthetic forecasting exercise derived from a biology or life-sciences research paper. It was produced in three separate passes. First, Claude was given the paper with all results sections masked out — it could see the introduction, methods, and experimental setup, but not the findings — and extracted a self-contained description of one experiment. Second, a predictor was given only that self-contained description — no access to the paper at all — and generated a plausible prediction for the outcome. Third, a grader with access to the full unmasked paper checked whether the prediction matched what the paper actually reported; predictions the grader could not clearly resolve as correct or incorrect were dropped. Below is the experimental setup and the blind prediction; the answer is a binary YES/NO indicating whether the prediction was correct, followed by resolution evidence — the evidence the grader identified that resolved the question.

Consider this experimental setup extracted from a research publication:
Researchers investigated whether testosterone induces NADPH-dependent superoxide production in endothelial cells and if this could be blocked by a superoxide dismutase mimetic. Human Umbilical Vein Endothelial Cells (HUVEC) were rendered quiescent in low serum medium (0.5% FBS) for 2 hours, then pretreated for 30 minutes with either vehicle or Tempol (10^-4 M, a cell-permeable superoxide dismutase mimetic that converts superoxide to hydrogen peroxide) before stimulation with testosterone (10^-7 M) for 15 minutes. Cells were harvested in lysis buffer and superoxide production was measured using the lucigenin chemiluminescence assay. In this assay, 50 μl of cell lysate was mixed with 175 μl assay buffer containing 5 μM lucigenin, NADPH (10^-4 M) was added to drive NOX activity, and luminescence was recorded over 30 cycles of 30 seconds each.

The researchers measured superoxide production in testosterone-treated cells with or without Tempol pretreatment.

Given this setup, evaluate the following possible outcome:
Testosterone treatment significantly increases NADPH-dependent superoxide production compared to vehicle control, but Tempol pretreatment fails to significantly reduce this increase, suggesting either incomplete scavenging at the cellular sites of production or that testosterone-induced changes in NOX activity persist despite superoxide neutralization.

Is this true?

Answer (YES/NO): NO